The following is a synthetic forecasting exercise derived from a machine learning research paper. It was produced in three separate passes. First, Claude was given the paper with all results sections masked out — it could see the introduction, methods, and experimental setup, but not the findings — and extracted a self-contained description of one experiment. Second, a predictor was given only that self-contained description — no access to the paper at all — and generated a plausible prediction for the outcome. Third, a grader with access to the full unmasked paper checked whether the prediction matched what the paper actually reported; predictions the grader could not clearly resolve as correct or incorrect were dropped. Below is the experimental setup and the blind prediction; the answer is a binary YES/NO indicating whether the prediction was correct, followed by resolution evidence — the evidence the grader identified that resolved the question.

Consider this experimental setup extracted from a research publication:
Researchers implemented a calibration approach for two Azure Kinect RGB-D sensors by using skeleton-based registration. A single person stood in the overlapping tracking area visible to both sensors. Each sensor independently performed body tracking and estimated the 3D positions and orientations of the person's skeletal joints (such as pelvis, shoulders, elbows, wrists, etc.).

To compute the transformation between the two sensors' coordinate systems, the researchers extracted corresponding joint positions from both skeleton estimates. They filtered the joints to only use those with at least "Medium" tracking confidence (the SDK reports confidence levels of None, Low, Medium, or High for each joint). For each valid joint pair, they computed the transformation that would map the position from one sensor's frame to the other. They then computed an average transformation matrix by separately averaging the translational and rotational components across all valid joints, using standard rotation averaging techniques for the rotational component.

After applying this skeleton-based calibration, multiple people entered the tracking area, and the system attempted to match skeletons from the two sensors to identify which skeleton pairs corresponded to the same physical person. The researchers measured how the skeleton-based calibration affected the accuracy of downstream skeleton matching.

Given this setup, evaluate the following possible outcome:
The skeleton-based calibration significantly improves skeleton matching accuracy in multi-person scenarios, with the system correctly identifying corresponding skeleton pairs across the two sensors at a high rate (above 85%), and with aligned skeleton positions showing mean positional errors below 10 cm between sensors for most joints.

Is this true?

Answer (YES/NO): NO